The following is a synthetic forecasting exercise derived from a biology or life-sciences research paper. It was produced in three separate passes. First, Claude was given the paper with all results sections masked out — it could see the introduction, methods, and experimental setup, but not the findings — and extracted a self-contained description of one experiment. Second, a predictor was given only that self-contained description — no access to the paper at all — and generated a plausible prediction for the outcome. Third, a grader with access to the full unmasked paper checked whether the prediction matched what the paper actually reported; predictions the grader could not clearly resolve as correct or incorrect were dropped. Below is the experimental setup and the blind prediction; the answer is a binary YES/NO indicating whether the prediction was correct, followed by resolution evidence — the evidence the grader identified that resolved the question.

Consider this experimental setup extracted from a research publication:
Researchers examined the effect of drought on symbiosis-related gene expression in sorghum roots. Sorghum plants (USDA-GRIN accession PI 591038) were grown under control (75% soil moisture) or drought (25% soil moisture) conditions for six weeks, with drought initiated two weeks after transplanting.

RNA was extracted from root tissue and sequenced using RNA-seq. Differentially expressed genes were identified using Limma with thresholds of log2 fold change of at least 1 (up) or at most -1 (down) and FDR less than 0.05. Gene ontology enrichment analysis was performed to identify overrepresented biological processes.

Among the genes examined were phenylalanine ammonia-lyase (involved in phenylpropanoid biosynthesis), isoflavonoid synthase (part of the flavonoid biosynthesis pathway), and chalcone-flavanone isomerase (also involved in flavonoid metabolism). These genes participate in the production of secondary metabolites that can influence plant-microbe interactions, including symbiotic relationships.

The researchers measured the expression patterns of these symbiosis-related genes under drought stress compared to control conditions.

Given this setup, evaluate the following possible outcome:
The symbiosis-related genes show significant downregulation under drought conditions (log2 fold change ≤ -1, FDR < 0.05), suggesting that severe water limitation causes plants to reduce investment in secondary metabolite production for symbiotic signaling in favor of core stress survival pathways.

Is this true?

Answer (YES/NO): YES